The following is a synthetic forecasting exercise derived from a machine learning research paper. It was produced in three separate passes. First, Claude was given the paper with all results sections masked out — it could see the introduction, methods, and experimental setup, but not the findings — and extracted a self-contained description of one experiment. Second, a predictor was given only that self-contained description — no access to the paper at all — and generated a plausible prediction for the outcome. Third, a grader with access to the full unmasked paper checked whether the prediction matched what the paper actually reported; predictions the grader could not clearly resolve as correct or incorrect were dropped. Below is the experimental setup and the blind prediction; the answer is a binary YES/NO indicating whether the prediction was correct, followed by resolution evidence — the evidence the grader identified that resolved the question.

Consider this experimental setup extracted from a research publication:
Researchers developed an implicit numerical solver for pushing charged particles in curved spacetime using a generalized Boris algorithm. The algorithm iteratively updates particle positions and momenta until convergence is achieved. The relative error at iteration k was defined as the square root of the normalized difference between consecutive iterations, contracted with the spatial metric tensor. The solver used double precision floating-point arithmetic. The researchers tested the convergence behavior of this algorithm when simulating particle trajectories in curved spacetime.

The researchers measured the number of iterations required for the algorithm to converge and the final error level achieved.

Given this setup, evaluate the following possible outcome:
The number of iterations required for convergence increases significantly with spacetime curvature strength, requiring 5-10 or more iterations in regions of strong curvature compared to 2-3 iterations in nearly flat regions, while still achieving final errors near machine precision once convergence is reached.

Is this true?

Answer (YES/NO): NO